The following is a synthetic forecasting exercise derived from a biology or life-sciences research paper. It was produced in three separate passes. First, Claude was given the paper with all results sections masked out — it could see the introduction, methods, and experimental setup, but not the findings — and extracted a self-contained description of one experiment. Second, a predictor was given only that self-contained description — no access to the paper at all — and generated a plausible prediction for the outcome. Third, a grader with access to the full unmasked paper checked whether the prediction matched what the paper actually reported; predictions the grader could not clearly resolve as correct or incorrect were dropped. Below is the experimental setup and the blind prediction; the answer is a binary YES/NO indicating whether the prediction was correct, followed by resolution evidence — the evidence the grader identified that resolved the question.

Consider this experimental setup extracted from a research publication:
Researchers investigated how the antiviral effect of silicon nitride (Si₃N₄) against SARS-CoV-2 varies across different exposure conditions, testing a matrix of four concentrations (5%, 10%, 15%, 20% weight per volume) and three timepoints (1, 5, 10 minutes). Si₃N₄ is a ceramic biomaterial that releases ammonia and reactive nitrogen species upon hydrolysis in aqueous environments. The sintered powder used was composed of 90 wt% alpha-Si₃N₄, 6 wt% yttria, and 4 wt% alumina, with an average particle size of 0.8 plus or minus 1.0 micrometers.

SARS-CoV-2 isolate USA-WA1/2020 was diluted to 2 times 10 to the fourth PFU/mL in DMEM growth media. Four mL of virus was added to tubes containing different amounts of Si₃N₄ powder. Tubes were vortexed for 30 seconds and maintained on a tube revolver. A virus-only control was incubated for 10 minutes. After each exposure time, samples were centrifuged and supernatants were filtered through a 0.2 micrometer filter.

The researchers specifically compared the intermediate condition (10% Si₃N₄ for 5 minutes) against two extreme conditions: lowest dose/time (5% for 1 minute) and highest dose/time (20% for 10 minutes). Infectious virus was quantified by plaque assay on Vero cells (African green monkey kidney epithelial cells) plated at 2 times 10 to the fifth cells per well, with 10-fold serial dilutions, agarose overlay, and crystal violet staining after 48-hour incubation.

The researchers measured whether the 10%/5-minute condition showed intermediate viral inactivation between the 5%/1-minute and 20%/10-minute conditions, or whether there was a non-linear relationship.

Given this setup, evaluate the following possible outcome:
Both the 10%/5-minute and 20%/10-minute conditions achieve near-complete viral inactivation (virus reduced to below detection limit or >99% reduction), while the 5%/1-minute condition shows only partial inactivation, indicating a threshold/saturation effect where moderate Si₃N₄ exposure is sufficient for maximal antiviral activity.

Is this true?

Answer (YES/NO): NO